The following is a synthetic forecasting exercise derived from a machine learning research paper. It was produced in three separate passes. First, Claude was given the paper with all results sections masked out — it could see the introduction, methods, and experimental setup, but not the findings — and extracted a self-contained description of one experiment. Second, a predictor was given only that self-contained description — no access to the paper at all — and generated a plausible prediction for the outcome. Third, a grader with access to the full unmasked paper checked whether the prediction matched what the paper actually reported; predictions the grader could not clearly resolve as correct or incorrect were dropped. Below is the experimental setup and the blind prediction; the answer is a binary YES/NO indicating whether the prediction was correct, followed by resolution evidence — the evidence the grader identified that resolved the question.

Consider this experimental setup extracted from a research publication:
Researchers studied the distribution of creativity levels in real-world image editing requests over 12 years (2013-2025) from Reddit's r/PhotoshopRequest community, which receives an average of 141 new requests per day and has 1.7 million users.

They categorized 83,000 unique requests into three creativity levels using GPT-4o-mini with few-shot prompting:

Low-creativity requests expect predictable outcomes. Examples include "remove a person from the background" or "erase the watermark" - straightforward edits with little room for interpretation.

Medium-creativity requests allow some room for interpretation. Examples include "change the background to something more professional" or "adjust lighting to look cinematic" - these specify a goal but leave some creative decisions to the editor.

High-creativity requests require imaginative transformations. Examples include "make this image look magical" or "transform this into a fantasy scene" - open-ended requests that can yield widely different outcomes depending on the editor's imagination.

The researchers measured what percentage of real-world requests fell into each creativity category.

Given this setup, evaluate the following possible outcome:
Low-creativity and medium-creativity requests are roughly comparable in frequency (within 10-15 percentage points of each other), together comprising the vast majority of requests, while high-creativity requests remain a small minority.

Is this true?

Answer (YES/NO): NO